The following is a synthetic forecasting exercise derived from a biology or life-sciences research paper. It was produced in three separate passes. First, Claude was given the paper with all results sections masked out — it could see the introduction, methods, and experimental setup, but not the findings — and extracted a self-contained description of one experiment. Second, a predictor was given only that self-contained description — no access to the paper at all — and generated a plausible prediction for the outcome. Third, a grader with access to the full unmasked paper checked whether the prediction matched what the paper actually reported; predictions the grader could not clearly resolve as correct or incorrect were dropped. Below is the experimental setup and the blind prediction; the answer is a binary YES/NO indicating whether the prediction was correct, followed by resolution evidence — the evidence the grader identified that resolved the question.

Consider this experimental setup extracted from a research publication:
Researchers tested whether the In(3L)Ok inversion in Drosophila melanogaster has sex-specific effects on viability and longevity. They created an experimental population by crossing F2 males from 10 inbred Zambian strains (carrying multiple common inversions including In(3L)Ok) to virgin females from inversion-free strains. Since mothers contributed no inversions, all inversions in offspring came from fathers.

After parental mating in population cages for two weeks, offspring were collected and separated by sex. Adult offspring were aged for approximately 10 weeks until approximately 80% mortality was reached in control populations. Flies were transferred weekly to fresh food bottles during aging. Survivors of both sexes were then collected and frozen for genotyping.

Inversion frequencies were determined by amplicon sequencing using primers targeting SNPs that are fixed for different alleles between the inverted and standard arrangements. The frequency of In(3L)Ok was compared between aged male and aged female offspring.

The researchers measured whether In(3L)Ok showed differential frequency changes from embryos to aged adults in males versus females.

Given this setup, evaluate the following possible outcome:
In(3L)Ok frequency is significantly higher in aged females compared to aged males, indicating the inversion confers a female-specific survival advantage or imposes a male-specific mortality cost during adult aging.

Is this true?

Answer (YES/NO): NO